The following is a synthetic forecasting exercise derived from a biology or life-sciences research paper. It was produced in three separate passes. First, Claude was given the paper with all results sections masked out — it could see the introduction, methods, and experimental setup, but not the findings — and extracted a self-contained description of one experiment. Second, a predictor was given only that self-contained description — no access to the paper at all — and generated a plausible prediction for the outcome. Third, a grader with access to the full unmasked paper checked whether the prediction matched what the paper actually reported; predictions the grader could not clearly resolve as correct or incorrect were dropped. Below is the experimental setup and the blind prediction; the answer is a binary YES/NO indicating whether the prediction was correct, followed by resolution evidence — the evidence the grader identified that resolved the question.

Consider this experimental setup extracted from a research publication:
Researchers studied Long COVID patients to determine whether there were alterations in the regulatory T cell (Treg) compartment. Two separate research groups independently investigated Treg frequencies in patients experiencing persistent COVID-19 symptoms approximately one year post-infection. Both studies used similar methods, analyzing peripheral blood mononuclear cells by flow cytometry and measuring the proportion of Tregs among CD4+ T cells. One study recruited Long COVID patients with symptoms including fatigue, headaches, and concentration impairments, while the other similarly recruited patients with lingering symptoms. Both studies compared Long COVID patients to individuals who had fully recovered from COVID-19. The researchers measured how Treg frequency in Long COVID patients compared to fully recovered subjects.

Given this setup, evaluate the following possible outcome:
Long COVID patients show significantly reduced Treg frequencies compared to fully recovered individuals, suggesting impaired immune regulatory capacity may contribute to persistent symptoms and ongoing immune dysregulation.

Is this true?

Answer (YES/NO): NO